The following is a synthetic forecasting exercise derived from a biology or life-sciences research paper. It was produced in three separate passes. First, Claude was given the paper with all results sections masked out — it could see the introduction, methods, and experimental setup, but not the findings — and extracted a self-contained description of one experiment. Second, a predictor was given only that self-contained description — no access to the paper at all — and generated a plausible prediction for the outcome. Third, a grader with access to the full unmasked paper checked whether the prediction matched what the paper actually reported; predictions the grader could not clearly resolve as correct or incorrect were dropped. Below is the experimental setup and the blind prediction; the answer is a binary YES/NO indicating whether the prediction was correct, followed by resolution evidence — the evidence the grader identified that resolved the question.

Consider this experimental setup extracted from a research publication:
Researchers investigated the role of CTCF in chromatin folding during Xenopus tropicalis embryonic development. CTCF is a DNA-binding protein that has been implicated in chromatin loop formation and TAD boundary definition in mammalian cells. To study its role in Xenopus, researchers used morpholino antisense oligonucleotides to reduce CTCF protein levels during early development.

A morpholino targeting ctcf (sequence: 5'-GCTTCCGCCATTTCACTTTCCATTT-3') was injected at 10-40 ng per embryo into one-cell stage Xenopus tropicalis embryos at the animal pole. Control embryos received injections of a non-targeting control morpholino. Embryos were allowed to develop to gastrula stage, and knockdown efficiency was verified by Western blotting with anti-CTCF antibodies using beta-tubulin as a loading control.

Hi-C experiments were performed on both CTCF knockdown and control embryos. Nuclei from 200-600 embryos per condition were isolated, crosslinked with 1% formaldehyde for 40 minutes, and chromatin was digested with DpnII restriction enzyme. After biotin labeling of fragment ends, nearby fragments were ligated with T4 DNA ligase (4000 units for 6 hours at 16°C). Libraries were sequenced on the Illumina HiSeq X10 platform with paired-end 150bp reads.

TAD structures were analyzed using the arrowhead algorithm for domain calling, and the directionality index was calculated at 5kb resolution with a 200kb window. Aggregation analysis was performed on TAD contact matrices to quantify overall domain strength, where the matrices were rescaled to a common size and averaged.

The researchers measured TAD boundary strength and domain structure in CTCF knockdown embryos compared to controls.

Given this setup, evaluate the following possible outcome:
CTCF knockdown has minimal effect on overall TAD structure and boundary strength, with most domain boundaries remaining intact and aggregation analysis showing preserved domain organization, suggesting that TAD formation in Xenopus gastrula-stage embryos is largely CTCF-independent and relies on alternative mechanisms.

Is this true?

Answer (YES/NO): NO